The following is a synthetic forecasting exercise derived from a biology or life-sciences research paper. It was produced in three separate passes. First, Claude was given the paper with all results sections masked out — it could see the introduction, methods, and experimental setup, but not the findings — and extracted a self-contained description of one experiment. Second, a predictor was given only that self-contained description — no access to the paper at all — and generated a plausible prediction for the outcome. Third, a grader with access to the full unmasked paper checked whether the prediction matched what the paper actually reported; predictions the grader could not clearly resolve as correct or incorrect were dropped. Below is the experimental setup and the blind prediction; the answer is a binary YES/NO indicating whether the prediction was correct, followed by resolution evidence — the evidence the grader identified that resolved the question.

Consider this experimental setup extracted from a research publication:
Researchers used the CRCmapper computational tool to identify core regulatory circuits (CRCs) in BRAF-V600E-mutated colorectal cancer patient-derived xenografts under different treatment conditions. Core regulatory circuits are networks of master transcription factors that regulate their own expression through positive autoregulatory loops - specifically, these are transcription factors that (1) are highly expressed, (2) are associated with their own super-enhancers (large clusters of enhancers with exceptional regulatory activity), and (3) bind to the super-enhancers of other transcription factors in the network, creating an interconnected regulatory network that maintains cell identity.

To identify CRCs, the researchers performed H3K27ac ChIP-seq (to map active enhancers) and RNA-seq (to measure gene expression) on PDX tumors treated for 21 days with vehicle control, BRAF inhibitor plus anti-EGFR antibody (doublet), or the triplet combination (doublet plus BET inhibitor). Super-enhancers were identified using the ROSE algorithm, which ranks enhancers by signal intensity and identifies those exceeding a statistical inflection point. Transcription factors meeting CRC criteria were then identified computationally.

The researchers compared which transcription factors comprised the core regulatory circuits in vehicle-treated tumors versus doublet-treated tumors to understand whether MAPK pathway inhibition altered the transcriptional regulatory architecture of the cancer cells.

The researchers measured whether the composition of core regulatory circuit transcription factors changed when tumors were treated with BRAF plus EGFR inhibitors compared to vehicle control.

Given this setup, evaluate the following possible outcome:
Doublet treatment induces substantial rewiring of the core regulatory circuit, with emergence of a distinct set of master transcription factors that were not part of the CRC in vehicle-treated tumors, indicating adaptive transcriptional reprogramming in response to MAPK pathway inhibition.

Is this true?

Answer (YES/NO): NO